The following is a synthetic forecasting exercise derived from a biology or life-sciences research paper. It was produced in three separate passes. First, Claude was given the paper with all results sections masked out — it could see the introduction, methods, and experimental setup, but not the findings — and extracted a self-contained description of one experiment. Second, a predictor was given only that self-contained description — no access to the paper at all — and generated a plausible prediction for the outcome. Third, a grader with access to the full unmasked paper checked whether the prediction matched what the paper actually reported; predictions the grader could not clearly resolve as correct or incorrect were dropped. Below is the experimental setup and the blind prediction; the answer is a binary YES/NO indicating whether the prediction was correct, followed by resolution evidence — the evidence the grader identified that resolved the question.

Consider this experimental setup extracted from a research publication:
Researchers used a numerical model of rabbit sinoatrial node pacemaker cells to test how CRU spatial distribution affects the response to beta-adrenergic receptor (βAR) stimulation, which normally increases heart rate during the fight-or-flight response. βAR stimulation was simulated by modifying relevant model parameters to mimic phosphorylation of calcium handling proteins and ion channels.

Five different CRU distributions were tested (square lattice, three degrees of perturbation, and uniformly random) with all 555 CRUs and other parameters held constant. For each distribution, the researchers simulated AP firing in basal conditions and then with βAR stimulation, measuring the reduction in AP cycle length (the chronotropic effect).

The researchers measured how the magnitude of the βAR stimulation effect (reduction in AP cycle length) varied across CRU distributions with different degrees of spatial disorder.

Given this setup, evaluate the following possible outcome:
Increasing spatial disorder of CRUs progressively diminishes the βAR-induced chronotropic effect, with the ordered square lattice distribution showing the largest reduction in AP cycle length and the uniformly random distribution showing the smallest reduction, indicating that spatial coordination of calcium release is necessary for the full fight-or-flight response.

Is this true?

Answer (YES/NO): YES